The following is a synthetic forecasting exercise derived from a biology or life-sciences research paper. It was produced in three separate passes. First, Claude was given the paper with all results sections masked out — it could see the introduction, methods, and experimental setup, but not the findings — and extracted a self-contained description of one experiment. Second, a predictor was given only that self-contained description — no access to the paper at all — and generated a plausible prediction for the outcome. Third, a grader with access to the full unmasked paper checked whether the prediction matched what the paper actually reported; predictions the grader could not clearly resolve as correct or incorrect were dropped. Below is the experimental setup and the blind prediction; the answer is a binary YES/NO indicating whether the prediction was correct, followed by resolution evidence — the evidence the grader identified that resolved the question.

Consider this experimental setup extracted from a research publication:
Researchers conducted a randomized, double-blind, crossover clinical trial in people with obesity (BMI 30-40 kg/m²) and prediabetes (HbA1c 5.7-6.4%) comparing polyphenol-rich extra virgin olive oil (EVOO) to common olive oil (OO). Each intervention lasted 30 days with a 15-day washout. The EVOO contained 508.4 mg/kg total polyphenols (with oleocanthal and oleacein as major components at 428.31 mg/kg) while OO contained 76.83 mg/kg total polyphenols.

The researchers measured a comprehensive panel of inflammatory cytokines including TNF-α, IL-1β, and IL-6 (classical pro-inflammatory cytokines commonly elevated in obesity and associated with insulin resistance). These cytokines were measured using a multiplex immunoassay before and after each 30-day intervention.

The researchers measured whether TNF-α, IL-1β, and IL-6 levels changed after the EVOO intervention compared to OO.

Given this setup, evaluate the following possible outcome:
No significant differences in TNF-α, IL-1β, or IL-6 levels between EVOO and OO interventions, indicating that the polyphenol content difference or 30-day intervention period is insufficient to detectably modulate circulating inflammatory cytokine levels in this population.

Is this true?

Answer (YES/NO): YES